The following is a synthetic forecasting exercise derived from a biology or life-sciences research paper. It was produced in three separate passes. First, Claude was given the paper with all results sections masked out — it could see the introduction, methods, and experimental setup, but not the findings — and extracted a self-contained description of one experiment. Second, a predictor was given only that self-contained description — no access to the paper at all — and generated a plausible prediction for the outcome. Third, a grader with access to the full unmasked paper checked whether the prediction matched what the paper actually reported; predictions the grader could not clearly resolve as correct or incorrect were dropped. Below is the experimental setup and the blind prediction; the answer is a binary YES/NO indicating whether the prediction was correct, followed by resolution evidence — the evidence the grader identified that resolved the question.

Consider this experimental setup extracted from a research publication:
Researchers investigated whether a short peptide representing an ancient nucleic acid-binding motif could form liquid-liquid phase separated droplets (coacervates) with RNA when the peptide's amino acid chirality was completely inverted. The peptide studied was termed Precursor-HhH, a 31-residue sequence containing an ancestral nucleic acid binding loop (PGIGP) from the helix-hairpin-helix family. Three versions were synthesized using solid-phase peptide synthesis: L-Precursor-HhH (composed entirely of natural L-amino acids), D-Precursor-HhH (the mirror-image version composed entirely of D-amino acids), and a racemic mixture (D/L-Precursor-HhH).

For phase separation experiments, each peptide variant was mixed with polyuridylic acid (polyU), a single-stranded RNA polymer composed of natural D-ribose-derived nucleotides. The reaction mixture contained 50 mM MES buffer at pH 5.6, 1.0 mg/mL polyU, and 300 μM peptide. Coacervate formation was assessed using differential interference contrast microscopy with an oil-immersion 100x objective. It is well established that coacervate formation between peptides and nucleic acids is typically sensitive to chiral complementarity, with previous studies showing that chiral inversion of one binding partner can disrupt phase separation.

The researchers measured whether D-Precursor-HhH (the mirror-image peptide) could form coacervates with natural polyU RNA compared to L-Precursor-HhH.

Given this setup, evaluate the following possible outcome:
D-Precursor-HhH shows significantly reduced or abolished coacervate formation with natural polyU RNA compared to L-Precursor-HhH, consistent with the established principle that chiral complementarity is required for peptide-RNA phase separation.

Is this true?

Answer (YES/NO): NO